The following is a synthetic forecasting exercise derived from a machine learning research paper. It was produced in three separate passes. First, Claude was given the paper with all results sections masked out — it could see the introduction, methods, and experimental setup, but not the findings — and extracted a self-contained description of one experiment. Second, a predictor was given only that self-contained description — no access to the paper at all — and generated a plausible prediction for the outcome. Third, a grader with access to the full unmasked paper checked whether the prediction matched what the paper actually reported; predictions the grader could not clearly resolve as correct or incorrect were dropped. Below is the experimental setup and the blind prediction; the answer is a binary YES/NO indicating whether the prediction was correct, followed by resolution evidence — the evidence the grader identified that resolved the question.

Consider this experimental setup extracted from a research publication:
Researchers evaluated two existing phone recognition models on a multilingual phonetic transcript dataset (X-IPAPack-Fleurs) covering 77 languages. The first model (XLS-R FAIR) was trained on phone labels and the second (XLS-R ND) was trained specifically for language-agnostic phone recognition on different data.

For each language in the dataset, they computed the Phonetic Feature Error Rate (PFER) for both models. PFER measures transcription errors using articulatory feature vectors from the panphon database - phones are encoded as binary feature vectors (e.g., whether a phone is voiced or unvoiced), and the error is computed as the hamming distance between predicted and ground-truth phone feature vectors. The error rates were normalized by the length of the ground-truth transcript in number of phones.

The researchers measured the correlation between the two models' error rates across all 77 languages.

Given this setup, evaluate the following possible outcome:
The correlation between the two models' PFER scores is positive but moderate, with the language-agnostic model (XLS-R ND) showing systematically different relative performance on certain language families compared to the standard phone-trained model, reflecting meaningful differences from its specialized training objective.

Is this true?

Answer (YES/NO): NO